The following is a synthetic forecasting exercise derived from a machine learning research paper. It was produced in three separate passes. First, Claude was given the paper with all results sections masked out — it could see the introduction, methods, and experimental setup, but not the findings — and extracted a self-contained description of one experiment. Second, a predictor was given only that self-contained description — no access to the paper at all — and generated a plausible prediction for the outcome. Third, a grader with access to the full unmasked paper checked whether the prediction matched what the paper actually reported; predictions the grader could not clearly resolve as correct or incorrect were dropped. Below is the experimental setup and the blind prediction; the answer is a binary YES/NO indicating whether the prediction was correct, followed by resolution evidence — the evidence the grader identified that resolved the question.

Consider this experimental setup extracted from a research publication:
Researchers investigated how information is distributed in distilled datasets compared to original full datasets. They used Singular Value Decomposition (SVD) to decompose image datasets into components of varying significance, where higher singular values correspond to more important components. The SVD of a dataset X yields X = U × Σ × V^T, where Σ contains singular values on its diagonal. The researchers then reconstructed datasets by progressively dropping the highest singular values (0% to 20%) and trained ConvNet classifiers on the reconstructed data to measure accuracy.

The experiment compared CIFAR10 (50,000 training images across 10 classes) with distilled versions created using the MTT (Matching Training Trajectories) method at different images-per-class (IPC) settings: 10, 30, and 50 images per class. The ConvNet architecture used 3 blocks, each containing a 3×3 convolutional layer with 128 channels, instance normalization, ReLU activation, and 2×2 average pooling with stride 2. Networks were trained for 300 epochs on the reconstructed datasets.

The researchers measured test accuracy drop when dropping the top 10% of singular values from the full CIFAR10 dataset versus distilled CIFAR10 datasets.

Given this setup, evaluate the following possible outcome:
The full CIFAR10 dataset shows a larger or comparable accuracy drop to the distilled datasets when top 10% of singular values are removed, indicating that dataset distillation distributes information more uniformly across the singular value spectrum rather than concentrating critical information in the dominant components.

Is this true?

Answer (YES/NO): NO